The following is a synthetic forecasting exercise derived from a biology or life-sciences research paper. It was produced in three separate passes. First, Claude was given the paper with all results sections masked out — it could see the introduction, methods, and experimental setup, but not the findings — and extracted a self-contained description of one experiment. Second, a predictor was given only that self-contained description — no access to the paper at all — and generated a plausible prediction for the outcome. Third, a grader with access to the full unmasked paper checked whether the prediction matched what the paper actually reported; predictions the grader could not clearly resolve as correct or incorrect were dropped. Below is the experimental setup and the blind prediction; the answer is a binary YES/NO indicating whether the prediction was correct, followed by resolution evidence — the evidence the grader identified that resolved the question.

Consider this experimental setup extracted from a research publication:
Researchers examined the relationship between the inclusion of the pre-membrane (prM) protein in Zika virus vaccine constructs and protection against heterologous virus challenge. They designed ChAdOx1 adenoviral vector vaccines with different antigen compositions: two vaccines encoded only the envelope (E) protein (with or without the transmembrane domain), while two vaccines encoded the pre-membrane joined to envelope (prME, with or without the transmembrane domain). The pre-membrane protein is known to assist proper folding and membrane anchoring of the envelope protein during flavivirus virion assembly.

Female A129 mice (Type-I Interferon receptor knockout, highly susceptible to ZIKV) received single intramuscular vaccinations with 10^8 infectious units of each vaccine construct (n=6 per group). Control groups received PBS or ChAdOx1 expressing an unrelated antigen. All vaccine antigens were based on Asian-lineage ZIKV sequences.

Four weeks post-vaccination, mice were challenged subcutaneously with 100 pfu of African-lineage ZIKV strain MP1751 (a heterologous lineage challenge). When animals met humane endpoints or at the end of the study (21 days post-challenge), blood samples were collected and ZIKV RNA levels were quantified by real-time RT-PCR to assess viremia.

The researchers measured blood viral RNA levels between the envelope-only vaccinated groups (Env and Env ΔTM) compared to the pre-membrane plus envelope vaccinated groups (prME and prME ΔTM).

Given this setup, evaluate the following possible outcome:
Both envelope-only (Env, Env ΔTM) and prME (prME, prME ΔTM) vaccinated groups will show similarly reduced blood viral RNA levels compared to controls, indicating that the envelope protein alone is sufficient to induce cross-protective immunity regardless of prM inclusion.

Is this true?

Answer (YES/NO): NO